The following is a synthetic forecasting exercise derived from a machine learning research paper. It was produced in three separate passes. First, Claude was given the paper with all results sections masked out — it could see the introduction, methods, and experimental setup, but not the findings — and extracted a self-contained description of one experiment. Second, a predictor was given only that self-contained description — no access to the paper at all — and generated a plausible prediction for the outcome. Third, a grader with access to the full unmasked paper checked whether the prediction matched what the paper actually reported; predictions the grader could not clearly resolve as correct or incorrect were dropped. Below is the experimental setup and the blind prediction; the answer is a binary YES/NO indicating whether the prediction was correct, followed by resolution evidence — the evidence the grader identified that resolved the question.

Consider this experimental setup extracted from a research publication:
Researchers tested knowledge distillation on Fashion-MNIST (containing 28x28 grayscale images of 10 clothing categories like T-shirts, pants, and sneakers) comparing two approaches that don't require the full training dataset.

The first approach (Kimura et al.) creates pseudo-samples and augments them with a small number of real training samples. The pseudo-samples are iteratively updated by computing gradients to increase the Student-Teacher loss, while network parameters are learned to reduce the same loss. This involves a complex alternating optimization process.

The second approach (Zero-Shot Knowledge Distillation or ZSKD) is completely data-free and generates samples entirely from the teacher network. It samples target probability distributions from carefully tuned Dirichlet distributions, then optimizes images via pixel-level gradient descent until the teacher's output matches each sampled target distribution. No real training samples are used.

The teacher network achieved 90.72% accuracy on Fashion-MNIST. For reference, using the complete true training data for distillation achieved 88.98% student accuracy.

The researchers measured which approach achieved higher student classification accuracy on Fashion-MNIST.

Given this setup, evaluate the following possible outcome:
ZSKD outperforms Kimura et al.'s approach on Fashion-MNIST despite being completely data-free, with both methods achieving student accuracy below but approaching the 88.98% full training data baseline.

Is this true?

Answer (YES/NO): NO